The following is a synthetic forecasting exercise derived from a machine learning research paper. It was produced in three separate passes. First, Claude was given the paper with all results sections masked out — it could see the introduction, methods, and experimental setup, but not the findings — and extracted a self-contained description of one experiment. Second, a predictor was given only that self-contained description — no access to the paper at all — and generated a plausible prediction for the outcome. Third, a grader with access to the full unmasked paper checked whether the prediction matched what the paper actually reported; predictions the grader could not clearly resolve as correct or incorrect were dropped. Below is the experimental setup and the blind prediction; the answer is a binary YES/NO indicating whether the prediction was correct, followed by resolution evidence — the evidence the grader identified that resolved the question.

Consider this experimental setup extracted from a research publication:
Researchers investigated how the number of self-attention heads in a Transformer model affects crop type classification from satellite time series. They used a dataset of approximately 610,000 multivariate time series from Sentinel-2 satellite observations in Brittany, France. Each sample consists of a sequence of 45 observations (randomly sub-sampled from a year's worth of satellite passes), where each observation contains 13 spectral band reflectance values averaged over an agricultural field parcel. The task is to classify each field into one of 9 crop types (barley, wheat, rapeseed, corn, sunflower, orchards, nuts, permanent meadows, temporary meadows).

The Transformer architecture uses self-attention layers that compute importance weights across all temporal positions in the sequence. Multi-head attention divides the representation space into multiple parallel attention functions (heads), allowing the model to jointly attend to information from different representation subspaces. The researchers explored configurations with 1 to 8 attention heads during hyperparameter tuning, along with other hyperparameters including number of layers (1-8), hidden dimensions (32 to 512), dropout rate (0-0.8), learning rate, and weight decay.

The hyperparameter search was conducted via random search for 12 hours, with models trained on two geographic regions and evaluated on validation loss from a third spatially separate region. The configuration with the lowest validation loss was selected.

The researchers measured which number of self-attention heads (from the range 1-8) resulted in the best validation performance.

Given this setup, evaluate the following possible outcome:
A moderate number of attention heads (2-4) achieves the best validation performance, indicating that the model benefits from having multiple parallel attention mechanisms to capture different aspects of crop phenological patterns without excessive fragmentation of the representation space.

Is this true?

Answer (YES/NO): NO